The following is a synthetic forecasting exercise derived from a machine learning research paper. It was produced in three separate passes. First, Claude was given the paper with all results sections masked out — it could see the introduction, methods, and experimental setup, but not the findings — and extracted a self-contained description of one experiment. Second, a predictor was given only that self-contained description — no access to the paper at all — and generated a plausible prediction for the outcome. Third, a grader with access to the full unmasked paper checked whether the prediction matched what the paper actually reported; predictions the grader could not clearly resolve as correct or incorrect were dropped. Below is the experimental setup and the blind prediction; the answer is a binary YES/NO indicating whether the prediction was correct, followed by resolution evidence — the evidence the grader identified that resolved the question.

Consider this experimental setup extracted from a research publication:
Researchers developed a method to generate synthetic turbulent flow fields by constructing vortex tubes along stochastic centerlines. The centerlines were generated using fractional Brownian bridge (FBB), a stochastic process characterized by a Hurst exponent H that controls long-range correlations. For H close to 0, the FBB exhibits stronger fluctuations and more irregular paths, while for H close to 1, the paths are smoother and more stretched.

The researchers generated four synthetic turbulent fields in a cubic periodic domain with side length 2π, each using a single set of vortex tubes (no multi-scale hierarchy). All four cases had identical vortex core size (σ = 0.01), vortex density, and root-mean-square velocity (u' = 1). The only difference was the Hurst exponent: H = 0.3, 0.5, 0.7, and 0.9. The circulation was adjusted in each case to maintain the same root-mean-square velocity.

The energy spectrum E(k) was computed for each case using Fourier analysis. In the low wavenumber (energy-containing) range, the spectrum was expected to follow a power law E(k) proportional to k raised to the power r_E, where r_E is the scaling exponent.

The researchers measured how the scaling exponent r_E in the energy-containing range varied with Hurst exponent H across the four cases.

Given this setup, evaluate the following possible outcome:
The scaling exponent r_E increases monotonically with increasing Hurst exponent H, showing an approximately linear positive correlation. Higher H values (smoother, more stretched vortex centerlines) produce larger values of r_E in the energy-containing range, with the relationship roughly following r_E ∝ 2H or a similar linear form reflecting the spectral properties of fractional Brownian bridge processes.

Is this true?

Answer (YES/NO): NO